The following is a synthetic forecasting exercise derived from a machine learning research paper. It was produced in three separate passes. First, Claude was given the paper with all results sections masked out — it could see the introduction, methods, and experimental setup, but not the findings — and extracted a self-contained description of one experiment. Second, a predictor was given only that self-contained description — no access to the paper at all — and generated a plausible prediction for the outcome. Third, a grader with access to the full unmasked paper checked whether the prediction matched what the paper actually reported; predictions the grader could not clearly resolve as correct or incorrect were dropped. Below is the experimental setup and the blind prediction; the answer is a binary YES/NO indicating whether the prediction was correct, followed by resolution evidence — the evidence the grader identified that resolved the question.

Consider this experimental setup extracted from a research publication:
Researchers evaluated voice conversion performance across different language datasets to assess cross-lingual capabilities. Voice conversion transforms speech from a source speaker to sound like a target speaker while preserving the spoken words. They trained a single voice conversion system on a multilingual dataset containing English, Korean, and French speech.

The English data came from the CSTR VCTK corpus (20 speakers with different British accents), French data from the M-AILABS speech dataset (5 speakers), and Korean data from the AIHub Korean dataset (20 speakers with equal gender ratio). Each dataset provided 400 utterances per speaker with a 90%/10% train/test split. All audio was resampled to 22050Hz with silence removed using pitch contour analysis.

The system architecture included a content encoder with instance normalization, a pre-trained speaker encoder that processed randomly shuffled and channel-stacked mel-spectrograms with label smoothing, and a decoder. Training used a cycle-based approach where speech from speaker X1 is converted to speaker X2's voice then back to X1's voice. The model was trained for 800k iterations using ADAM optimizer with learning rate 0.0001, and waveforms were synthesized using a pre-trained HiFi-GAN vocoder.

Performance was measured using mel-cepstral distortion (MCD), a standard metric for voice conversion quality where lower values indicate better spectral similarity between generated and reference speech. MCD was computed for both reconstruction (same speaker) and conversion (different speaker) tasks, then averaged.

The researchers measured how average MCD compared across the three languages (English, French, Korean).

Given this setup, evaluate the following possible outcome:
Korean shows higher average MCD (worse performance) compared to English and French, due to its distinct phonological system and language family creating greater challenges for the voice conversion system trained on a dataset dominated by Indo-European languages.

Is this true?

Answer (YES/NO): YES